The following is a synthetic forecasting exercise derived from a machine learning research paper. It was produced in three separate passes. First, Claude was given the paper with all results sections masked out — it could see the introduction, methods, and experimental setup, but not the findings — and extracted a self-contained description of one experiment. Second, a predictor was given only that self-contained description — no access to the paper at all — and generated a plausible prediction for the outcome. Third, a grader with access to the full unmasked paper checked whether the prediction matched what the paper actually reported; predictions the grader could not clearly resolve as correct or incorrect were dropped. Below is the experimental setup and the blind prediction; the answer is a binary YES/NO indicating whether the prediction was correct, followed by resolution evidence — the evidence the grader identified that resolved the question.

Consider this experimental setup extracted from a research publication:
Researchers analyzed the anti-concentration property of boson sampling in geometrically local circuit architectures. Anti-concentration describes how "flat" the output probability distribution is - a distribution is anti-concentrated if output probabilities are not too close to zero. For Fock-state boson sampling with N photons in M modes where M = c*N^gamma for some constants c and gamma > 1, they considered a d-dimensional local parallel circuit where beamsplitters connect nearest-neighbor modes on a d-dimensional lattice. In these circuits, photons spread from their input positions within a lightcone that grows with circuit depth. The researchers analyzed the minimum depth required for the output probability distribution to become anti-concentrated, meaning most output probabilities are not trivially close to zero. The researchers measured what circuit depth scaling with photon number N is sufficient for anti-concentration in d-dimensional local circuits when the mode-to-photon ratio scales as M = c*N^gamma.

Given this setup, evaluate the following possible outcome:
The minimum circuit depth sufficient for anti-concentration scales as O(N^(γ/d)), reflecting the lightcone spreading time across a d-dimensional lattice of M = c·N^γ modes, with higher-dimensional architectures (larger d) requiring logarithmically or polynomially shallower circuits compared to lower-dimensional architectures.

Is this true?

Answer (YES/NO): NO